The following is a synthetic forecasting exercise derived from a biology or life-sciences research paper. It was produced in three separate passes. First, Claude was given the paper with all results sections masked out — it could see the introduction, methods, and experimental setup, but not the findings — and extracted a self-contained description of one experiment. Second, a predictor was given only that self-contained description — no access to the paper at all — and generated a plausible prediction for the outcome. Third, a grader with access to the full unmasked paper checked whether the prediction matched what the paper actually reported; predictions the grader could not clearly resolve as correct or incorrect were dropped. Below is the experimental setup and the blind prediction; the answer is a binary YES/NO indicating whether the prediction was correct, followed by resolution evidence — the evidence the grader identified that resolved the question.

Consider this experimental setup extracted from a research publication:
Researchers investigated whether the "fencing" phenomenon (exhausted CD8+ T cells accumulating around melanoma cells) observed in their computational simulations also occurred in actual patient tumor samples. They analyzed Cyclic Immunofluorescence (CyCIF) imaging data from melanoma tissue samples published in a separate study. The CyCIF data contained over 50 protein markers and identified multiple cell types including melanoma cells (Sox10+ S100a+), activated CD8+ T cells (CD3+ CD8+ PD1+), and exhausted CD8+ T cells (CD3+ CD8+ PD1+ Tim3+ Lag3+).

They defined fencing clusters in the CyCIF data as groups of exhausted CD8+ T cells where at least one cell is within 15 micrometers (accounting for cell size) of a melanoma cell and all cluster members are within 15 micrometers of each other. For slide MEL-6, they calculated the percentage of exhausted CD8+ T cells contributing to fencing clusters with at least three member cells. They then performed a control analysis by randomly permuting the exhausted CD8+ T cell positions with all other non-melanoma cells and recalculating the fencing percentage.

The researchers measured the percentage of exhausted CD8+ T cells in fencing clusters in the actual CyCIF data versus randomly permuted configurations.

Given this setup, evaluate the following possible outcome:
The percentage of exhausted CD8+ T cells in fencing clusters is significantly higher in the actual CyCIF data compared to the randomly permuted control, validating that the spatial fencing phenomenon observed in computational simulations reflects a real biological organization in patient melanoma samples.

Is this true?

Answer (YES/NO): YES